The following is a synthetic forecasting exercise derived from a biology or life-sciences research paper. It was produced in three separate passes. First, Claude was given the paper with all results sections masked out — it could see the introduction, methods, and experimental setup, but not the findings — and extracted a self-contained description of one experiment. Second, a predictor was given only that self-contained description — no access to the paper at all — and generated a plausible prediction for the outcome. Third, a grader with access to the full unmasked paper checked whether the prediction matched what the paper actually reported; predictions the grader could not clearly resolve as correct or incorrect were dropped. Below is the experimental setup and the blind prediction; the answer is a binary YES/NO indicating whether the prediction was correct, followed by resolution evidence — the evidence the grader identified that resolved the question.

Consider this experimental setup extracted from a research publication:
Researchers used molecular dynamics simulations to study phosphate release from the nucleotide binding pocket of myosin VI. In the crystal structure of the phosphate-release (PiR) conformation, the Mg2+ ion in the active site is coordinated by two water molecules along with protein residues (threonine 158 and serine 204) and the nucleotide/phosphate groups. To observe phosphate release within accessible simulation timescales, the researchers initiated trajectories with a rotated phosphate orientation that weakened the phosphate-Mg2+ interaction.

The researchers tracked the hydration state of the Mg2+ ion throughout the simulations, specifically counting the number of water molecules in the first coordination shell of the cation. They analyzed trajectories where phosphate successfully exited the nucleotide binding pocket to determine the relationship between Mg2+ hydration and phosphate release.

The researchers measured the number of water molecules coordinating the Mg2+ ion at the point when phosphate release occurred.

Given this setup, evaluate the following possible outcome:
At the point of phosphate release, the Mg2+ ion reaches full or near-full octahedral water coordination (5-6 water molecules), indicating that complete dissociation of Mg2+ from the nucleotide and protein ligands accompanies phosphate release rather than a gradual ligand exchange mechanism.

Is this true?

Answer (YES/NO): NO